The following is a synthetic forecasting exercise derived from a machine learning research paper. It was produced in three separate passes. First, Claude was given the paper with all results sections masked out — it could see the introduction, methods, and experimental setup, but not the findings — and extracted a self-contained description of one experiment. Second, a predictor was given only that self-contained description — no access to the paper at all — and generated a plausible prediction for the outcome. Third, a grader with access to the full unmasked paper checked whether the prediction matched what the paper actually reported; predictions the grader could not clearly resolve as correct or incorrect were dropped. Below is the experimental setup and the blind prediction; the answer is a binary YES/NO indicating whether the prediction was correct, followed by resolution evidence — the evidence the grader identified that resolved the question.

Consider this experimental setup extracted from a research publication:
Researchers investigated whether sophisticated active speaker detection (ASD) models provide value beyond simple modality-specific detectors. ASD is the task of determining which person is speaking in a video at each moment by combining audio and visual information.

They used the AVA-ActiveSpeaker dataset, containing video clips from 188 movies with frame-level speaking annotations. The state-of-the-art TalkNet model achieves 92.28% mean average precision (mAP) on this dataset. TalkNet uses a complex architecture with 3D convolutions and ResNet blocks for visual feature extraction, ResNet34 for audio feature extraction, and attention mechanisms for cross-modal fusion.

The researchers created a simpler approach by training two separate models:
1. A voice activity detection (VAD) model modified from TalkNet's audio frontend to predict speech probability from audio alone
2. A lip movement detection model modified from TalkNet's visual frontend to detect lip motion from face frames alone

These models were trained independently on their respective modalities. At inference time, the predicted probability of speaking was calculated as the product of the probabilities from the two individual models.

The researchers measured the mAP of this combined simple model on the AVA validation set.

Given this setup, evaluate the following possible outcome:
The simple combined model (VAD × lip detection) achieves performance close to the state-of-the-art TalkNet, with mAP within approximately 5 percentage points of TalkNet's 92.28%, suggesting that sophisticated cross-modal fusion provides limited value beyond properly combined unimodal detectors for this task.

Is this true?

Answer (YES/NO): YES